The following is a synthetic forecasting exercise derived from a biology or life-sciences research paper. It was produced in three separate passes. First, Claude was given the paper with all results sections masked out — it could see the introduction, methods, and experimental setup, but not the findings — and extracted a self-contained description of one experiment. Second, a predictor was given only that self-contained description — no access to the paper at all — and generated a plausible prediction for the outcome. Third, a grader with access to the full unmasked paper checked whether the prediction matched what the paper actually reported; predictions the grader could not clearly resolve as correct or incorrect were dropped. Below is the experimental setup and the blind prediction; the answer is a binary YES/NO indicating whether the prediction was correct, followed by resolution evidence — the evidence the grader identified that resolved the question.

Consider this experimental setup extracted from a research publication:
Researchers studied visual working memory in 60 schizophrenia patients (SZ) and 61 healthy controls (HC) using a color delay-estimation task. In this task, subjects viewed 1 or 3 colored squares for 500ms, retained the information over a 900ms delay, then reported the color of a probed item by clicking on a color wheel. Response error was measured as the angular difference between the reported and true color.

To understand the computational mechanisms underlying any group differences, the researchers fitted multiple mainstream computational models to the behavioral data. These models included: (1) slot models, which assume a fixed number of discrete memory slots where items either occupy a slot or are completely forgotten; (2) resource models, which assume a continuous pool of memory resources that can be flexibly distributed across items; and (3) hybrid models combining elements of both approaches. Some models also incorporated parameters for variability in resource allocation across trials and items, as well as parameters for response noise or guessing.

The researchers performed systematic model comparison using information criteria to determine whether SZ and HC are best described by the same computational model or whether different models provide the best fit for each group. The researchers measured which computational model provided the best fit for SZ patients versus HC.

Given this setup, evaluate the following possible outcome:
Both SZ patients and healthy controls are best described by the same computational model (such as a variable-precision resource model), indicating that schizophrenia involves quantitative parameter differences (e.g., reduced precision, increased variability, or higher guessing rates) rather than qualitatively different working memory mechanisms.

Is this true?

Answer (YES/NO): YES